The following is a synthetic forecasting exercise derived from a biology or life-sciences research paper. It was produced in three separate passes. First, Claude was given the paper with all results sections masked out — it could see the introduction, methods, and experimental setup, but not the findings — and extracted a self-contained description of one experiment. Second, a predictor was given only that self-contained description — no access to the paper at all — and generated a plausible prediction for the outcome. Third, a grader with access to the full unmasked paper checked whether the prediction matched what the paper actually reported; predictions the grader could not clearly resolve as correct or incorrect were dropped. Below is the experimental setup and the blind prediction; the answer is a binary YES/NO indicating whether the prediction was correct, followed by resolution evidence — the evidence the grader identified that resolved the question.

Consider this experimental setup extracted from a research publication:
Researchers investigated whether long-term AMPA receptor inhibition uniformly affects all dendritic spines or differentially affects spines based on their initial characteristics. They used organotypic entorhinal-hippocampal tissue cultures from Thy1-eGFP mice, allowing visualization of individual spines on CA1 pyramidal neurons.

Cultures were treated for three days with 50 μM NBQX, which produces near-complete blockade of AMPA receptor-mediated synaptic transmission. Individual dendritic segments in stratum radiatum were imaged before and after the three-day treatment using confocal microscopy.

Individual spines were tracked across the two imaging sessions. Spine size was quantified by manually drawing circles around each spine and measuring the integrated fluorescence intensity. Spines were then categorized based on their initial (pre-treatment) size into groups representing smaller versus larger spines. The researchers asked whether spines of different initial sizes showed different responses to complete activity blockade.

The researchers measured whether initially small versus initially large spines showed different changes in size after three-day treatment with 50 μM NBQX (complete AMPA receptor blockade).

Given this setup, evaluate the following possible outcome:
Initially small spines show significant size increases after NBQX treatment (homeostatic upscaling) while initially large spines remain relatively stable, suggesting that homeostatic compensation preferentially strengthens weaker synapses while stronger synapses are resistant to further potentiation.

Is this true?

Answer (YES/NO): NO